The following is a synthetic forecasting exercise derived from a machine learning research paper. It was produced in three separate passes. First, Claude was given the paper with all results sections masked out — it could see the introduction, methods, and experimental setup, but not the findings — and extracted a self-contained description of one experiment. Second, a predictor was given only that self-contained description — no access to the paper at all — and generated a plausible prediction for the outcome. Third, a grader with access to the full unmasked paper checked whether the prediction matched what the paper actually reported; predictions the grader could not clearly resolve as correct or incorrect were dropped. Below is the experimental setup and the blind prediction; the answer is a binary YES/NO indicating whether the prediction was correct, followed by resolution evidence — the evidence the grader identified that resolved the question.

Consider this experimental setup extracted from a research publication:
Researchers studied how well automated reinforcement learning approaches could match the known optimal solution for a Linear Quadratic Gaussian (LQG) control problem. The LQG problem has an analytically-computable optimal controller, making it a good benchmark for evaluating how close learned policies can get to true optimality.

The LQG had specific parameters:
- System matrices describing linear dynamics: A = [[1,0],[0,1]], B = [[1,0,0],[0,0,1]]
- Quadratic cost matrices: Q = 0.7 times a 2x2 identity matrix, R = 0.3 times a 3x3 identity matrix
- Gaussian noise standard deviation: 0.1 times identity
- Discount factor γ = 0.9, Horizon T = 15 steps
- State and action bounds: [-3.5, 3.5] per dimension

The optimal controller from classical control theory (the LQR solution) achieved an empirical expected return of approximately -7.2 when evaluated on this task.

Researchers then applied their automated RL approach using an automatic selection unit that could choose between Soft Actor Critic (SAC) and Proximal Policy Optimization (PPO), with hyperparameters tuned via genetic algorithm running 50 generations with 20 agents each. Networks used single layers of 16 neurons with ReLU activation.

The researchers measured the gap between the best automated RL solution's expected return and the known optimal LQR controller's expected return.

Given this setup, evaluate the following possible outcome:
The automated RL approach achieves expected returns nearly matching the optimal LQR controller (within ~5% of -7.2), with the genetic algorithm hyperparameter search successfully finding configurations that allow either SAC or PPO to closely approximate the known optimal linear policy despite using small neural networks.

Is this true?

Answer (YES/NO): YES